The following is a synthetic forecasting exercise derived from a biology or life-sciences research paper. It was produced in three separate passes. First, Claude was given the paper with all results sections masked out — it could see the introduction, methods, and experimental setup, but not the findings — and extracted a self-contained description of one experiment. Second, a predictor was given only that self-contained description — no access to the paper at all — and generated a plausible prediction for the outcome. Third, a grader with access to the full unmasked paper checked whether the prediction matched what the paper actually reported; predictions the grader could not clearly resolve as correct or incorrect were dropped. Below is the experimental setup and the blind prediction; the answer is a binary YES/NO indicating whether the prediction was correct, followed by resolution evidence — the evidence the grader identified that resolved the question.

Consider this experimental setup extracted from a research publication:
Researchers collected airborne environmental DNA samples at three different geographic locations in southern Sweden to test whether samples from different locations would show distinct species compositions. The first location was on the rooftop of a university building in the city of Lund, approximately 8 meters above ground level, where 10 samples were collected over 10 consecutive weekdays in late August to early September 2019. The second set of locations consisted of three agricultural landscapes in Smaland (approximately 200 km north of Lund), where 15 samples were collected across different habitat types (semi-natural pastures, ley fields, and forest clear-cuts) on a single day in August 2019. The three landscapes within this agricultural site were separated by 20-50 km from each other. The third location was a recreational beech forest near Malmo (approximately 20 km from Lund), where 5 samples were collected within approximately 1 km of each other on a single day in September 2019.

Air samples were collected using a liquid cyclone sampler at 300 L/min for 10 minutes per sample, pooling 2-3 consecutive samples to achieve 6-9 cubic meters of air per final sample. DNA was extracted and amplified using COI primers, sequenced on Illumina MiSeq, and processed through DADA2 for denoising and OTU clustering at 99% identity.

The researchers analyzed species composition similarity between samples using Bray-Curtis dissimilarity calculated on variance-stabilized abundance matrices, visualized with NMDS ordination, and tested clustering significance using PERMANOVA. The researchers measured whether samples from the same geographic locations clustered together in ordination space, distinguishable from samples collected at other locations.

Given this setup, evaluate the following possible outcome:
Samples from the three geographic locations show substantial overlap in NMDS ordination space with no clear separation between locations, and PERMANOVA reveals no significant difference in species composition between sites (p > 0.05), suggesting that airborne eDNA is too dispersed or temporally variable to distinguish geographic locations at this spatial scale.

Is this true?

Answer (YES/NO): NO